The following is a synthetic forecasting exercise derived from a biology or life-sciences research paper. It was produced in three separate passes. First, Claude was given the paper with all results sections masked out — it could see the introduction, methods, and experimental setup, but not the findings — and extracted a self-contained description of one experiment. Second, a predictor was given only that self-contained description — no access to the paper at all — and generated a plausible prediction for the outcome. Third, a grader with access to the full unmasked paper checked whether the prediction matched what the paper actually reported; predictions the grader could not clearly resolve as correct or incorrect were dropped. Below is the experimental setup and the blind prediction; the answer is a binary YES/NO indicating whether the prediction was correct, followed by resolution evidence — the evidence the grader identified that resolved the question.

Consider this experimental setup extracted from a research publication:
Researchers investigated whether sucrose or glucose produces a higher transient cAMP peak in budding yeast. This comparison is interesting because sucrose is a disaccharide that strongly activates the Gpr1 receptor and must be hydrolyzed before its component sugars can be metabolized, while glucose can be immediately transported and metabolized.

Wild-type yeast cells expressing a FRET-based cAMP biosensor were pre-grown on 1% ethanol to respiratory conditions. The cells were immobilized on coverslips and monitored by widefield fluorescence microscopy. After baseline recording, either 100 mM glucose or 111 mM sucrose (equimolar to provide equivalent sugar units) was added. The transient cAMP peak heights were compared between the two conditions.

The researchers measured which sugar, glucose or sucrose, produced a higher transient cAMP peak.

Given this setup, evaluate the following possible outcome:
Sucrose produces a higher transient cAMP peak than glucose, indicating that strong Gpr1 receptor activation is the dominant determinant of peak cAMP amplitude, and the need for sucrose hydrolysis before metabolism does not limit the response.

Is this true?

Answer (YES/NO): YES